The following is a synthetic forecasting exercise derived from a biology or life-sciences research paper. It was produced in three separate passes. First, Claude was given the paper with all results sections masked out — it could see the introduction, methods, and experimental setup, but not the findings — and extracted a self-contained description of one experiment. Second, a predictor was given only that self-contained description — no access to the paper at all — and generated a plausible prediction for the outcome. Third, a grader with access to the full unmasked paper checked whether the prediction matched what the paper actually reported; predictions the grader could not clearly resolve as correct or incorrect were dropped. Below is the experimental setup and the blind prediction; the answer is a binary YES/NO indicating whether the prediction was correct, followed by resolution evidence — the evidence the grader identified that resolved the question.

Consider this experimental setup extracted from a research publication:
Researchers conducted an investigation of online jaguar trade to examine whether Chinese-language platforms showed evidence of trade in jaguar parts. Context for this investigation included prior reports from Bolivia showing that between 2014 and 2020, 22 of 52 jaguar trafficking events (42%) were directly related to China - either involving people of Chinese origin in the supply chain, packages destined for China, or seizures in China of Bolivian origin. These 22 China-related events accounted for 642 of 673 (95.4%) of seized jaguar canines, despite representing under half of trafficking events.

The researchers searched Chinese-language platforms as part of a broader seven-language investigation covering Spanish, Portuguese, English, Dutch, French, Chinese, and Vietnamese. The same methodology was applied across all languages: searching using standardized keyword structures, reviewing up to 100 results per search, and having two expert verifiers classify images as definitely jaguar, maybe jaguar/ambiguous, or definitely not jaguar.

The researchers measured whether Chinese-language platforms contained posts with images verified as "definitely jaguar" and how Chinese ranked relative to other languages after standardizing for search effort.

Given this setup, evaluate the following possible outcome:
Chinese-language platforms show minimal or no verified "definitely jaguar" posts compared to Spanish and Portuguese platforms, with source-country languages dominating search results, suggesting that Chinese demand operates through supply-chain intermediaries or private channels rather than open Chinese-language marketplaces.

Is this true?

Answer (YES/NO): NO